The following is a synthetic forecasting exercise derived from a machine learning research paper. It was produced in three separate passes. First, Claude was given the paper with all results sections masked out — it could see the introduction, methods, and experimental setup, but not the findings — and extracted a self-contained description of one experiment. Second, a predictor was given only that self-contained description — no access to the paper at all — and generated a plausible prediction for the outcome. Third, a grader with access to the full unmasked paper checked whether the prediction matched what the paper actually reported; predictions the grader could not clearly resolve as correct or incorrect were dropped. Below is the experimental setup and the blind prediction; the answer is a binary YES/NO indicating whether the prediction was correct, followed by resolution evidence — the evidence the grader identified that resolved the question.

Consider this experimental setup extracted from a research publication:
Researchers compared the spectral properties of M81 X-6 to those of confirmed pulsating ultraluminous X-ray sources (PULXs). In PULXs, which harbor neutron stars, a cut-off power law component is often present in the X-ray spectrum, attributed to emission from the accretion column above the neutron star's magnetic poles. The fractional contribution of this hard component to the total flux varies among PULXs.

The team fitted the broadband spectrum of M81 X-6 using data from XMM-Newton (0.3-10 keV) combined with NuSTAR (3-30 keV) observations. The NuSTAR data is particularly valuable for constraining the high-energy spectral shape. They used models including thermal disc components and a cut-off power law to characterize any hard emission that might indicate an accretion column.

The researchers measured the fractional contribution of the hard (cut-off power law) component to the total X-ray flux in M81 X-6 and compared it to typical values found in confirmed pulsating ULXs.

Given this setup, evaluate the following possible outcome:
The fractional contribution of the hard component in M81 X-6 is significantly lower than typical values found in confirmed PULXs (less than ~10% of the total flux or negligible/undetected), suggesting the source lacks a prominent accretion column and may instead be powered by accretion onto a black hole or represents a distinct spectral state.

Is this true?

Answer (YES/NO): NO